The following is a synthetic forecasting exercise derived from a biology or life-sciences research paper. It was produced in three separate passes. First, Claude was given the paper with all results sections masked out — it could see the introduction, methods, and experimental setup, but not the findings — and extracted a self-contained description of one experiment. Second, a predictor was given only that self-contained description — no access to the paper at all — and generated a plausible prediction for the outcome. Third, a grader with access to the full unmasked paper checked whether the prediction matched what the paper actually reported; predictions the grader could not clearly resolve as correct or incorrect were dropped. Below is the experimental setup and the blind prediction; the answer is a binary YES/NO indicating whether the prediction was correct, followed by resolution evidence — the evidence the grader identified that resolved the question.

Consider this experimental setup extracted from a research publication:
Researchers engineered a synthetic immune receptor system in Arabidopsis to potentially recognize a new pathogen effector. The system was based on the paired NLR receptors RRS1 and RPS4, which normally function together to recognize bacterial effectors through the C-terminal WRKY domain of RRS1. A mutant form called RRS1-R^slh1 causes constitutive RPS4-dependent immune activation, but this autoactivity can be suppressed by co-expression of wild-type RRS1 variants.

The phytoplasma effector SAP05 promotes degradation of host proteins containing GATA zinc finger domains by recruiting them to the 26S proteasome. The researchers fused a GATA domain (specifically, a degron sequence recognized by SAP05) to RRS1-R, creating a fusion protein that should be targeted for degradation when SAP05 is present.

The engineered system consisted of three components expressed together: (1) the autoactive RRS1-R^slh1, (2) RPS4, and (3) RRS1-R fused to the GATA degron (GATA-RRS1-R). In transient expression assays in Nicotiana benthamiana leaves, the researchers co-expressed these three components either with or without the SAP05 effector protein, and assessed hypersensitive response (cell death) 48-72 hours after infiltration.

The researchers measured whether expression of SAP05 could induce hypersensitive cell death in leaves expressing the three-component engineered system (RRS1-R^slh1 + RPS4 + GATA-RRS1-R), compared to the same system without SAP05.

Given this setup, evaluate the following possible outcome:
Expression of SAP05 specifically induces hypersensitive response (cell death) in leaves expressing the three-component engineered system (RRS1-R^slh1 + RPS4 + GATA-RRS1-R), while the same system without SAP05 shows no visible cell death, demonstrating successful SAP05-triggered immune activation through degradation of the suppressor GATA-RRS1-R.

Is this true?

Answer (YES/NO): YES